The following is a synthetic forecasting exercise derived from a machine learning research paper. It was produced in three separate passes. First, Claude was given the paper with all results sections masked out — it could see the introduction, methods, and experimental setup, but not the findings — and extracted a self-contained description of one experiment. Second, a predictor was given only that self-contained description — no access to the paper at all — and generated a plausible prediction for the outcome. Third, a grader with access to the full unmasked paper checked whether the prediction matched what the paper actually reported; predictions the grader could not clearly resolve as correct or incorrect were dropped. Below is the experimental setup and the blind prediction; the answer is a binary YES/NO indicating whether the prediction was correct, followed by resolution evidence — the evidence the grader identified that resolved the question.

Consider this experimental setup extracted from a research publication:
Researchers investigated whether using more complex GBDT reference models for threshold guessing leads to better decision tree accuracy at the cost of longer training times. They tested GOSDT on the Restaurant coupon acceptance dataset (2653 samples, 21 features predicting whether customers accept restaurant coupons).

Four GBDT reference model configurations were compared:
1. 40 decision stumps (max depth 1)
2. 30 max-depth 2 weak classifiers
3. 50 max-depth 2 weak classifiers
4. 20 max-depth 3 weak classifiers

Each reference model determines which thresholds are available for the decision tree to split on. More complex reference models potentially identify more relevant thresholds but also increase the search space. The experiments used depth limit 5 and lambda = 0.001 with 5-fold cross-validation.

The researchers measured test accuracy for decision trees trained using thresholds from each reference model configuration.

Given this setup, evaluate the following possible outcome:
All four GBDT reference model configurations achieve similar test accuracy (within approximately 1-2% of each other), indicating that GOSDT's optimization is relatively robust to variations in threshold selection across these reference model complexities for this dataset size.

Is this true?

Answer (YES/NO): YES